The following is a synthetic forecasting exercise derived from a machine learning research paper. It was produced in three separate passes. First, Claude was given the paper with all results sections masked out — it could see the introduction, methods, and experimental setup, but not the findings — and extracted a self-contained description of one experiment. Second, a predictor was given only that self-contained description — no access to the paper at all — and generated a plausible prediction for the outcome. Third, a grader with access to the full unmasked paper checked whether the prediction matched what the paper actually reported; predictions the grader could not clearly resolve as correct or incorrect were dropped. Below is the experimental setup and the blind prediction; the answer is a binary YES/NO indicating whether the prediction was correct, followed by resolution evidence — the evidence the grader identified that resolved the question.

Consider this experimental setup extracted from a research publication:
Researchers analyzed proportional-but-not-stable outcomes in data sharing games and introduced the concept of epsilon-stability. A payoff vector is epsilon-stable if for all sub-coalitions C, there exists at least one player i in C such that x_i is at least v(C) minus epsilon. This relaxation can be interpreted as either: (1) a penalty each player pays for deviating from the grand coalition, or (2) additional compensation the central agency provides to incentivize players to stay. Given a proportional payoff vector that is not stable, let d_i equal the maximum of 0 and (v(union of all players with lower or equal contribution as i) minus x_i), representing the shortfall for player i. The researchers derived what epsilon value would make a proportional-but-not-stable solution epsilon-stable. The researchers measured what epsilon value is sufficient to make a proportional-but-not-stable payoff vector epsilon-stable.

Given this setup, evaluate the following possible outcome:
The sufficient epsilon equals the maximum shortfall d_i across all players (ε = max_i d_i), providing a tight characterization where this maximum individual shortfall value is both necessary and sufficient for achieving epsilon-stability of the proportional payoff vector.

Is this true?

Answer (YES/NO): NO